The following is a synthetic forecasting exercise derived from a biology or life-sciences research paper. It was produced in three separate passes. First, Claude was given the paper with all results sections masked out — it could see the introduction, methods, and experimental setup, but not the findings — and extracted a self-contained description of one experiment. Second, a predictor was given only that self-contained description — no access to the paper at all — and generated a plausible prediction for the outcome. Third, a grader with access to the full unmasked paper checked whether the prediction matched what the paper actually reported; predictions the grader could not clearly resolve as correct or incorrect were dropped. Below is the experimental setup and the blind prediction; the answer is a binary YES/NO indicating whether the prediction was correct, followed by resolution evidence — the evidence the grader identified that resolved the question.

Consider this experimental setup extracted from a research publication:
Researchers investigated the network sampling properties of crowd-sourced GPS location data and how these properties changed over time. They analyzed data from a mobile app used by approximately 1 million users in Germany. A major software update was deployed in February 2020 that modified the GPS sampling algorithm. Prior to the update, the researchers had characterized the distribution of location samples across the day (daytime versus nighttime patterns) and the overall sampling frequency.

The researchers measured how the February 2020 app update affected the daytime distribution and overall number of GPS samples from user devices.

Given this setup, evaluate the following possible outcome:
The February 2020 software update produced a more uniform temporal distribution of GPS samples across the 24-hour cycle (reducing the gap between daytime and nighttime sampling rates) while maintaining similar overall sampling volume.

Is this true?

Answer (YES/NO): NO